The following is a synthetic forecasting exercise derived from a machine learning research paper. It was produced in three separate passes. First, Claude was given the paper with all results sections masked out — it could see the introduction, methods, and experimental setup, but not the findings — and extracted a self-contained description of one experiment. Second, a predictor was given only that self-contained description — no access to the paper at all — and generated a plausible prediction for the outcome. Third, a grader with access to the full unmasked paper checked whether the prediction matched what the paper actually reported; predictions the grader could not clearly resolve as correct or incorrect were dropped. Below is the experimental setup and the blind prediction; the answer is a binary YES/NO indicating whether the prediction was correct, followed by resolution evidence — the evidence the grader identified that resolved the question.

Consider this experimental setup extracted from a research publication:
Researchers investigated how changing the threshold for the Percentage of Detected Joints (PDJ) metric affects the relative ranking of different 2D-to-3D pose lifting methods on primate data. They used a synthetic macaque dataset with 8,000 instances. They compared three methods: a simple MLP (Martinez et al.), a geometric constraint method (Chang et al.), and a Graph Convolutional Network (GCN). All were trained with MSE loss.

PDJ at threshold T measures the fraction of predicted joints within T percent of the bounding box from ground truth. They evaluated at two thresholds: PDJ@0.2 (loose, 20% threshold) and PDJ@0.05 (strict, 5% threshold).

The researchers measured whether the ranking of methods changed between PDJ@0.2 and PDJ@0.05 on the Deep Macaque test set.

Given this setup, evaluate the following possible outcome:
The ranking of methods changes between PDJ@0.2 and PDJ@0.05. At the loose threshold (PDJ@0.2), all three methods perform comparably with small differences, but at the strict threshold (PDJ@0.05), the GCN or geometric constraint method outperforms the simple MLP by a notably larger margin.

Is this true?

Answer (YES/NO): NO